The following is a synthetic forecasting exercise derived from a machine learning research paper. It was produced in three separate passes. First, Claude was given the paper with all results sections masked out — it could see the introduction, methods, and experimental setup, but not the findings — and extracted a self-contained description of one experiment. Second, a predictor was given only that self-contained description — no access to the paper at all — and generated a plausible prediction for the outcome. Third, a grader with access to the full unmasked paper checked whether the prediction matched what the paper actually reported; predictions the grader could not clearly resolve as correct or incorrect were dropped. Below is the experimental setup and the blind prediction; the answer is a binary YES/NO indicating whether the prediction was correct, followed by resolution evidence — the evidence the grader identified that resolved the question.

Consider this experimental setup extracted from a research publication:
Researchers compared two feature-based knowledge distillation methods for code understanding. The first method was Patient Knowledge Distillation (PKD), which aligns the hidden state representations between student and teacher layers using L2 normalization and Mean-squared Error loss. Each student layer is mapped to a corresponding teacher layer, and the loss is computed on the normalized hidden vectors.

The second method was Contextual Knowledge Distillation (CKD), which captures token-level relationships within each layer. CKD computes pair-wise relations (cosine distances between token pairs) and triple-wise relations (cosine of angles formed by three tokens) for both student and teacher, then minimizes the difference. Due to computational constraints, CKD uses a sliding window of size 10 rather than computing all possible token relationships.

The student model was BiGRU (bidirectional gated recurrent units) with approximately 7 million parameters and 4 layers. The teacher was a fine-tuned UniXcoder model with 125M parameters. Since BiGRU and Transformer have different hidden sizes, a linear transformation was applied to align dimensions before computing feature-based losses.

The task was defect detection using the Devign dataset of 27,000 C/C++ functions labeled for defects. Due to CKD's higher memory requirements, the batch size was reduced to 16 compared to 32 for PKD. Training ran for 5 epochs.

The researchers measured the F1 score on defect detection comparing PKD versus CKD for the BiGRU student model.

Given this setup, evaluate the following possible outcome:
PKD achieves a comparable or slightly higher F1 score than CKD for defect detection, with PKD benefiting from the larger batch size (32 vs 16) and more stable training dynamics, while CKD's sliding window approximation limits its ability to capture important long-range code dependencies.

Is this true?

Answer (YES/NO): NO